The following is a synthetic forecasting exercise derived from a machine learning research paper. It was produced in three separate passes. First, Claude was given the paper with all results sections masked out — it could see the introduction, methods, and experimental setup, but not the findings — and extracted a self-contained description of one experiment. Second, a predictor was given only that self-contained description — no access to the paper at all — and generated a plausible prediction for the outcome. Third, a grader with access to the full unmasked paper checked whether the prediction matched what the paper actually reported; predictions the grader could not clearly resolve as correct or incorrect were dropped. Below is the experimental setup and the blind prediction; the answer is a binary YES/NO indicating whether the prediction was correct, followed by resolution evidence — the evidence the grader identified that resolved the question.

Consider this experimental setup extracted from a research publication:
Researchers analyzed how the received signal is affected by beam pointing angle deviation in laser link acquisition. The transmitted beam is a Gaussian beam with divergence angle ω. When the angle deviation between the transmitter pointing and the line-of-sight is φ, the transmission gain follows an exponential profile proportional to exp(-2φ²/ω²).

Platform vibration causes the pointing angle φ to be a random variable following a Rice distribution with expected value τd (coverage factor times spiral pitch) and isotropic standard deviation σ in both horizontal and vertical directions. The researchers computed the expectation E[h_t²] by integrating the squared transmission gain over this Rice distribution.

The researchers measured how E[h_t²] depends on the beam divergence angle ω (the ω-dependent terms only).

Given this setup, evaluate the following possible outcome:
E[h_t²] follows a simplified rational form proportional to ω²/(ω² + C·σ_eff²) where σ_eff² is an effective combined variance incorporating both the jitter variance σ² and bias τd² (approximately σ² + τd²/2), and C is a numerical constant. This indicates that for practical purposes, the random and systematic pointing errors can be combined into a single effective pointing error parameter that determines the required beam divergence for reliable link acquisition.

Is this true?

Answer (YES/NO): NO